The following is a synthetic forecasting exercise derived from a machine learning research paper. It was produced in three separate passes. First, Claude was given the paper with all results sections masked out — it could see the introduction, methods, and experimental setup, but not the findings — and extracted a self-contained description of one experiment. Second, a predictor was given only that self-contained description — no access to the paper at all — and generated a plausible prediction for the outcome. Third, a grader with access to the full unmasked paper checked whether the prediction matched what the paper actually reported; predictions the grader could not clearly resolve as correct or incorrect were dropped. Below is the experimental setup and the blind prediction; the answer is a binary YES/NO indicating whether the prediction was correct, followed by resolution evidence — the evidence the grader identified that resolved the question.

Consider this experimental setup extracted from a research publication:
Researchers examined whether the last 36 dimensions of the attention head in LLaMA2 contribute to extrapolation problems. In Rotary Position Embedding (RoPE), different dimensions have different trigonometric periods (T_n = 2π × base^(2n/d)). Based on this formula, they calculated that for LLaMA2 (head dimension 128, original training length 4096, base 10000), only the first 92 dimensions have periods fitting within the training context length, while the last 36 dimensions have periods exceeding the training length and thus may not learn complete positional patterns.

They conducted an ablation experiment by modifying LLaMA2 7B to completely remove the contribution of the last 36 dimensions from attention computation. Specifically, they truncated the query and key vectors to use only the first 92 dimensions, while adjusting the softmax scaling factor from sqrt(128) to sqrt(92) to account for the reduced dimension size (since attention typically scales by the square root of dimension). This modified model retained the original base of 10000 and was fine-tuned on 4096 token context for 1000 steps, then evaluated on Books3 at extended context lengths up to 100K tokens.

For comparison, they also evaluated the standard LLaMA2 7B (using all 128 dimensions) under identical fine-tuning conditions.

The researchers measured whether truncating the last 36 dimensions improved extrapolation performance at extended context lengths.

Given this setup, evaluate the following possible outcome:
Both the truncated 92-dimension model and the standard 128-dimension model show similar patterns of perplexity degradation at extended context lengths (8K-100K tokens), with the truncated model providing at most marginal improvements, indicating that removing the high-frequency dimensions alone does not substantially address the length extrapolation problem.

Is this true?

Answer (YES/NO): NO